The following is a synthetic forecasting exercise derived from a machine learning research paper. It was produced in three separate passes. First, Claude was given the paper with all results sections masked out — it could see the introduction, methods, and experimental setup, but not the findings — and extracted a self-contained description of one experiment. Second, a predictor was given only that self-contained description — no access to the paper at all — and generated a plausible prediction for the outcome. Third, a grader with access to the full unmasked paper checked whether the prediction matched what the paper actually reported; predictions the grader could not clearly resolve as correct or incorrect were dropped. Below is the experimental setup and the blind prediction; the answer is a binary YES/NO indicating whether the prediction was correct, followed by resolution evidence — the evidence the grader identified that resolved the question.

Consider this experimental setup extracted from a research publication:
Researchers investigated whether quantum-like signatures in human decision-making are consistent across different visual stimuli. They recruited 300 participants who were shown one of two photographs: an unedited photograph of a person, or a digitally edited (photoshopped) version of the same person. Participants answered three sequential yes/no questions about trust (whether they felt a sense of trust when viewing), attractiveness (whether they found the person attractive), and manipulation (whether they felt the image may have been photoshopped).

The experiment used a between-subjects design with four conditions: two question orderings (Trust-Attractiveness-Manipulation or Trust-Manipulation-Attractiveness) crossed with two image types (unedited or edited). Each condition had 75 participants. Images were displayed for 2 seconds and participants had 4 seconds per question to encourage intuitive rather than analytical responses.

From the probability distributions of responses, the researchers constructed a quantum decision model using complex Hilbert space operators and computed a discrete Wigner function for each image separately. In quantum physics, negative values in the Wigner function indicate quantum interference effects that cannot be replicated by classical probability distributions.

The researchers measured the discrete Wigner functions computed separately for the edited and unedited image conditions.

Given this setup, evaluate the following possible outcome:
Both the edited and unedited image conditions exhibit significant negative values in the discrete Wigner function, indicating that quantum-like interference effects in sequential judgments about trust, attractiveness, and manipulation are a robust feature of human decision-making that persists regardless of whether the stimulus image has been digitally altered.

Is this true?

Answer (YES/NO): YES